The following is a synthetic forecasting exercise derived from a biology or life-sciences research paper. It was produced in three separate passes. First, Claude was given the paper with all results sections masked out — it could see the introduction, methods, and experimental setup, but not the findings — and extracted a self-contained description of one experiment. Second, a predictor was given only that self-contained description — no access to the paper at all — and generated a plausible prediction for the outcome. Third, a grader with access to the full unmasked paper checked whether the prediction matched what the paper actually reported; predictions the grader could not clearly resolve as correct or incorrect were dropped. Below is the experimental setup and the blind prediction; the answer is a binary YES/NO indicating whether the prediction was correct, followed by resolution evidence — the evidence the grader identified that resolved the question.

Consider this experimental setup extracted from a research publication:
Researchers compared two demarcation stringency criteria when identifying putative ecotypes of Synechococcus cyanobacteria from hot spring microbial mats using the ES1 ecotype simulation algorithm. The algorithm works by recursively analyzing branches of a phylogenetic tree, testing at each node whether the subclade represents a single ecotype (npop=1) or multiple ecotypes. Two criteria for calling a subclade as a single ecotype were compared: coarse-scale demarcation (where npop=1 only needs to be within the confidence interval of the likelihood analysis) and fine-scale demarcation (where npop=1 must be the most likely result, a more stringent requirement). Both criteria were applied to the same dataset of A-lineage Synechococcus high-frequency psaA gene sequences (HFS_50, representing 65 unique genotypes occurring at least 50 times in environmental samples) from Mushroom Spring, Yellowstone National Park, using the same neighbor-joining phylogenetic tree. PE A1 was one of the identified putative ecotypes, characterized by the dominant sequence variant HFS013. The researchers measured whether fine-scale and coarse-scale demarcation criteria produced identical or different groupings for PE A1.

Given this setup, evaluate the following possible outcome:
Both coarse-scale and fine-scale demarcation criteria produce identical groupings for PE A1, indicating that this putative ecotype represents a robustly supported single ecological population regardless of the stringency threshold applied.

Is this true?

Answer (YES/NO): YES